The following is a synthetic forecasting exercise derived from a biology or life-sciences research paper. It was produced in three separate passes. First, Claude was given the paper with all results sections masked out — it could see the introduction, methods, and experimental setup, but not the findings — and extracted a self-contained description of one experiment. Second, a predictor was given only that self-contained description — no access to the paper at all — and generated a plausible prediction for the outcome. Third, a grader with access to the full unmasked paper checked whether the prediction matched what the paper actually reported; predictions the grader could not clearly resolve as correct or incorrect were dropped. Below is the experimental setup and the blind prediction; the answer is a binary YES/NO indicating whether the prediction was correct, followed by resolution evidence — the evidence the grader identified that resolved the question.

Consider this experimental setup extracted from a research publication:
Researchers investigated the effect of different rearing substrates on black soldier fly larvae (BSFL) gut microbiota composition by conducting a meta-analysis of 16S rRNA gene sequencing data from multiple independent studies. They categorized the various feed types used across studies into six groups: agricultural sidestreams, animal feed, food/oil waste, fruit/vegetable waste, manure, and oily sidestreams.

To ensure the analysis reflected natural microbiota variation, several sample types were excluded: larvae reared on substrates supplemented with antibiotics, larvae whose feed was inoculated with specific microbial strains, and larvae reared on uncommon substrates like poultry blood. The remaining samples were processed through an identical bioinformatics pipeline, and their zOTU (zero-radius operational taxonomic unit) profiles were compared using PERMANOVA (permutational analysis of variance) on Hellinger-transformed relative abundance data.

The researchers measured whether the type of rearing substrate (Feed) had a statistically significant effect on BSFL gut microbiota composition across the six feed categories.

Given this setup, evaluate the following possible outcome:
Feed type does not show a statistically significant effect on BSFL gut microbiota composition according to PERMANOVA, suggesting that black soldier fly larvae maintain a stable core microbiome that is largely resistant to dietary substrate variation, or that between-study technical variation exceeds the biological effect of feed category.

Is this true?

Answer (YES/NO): NO